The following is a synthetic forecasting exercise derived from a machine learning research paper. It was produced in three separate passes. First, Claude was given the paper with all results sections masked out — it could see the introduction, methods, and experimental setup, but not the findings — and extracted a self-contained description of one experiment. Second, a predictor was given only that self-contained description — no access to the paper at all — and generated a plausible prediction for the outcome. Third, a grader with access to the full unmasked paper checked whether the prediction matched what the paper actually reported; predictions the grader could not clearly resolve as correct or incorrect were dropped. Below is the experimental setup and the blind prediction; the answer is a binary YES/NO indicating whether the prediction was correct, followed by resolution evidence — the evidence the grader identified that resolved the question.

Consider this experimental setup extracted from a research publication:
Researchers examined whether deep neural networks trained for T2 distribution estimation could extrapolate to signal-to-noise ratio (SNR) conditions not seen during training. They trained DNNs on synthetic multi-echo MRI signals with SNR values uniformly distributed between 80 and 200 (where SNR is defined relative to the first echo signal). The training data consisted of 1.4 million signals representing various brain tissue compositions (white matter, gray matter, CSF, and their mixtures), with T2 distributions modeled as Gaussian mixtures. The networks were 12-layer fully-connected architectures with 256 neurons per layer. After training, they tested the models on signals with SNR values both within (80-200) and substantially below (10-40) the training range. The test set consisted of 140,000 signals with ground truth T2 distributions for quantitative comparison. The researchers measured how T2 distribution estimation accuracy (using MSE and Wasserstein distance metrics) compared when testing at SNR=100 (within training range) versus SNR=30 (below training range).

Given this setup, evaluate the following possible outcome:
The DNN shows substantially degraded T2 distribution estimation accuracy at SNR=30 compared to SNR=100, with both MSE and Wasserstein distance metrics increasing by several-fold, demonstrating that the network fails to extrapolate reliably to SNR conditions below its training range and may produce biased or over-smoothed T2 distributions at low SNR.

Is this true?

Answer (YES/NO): NO